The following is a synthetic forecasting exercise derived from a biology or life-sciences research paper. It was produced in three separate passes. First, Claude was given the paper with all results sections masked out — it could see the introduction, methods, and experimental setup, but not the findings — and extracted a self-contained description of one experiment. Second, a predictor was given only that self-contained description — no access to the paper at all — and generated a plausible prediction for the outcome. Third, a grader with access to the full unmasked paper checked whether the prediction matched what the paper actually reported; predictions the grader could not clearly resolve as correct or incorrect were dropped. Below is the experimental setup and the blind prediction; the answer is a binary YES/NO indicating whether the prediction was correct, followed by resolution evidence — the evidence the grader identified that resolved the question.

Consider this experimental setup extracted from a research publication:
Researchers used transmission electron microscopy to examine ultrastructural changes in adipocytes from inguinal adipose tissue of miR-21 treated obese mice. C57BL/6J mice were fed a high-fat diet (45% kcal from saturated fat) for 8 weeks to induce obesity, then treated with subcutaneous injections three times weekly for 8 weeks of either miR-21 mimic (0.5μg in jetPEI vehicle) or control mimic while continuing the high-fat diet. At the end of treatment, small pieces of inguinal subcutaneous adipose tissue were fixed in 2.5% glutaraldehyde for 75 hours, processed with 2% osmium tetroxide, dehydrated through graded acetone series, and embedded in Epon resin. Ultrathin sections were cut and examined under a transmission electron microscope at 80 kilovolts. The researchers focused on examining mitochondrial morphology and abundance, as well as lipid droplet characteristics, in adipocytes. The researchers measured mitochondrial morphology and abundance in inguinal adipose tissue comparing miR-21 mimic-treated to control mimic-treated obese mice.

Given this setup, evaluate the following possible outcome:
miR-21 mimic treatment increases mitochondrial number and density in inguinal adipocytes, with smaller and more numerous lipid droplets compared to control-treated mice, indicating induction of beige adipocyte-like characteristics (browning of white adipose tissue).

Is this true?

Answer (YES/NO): YES